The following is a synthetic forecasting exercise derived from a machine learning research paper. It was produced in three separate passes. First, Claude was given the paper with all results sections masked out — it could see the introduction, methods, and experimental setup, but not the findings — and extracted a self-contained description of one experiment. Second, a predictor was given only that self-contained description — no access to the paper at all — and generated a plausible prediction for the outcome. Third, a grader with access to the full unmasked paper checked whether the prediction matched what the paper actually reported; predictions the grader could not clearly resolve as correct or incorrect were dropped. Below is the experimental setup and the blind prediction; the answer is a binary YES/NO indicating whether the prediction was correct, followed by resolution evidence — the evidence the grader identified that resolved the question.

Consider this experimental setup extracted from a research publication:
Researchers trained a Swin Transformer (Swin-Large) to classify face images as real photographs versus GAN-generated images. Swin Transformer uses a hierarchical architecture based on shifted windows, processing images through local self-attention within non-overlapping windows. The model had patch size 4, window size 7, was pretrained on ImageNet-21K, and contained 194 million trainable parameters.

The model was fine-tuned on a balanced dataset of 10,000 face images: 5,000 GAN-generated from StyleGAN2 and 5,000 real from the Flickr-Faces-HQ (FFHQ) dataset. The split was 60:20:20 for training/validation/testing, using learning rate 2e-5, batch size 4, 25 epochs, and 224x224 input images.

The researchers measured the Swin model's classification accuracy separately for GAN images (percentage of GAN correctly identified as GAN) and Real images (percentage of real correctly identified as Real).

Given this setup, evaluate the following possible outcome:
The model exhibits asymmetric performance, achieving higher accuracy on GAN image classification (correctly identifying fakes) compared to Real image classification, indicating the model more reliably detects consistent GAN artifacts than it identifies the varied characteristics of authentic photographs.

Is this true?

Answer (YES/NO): NO